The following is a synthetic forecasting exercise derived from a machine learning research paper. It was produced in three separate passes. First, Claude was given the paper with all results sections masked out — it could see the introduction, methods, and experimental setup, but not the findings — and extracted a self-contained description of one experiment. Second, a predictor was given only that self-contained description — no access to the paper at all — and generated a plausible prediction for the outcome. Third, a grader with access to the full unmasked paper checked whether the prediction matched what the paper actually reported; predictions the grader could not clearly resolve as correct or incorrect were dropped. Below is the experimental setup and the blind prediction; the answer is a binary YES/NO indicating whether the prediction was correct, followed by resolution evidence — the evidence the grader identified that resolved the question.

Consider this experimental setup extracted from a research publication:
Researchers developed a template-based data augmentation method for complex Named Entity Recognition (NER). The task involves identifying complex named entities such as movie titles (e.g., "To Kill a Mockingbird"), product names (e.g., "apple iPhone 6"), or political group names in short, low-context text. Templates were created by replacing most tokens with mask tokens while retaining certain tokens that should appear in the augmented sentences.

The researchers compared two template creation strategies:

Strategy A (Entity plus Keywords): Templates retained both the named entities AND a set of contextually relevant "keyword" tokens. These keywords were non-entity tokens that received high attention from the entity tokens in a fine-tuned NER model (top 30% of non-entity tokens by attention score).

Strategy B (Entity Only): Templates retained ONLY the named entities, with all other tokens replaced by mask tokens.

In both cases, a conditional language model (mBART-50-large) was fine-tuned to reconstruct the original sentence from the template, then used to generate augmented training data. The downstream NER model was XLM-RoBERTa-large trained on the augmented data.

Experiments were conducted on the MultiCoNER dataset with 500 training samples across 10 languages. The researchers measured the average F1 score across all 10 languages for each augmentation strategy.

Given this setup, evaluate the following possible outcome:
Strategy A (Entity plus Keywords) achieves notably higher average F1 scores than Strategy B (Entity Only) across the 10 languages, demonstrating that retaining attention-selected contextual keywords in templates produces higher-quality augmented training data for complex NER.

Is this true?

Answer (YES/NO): YES